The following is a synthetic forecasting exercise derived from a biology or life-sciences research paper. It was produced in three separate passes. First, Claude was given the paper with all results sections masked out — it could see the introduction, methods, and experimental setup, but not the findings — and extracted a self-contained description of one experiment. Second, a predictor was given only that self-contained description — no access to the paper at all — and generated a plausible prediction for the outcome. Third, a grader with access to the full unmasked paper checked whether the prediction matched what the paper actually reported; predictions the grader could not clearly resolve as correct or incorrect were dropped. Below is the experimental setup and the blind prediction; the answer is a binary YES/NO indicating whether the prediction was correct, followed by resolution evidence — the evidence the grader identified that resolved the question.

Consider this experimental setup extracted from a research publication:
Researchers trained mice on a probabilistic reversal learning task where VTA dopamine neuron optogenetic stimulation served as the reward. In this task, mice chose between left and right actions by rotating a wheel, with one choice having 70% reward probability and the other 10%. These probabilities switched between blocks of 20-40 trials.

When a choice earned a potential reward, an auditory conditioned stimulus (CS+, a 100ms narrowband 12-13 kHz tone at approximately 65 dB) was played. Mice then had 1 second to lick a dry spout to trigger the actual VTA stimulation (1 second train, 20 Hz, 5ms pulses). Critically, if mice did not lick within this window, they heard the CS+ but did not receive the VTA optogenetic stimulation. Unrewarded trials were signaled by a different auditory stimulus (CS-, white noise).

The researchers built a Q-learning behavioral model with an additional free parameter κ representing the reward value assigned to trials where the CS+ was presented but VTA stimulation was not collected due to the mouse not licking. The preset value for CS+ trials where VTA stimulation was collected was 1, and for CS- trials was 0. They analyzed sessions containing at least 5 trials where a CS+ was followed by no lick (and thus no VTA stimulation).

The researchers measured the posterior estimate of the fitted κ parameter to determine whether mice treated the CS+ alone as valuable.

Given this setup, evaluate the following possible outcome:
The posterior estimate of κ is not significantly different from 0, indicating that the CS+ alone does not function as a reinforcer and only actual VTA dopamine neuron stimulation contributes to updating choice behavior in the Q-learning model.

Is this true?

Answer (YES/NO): NO